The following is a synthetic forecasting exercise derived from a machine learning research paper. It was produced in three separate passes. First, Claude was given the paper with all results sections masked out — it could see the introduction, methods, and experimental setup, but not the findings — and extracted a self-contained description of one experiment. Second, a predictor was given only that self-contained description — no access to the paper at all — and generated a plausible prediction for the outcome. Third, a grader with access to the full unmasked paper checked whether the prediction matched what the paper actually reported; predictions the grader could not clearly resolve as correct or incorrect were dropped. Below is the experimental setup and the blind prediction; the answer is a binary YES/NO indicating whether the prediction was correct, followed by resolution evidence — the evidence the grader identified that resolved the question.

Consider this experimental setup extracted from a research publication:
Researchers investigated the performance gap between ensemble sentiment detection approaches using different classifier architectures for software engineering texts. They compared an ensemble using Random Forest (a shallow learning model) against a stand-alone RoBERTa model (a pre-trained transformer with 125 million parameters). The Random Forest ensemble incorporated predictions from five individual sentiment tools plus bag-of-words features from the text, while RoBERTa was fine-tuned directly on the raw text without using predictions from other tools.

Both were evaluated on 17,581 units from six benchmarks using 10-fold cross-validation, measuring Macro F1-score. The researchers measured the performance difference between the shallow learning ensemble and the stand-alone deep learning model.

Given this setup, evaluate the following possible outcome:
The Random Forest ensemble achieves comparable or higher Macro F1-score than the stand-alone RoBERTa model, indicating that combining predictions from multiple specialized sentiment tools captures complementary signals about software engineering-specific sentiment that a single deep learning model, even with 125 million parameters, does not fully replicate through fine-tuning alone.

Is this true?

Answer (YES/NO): NO